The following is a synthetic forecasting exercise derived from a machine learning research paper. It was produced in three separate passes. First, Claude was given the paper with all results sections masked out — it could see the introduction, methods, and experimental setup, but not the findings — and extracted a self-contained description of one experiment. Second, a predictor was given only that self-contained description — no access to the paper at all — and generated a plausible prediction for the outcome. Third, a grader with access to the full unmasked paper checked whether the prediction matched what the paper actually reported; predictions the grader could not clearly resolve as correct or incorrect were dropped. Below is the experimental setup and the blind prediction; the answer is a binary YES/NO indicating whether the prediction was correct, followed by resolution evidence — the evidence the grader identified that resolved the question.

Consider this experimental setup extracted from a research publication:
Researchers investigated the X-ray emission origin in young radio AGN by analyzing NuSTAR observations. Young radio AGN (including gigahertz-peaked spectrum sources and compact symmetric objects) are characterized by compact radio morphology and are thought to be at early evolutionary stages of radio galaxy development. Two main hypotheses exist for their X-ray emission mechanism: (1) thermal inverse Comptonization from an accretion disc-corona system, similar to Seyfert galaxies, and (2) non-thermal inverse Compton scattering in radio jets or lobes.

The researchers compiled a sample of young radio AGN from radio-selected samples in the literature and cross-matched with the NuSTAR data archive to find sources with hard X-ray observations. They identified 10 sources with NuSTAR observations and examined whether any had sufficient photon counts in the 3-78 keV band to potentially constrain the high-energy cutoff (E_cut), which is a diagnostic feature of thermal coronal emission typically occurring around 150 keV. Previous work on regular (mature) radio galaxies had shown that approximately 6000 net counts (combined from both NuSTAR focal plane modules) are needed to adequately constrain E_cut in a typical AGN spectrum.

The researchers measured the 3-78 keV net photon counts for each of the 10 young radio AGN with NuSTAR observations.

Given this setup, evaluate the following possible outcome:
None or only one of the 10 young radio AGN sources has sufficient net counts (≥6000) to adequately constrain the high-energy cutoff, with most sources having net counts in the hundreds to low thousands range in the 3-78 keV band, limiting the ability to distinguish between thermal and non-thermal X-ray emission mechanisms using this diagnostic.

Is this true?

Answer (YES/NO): YES